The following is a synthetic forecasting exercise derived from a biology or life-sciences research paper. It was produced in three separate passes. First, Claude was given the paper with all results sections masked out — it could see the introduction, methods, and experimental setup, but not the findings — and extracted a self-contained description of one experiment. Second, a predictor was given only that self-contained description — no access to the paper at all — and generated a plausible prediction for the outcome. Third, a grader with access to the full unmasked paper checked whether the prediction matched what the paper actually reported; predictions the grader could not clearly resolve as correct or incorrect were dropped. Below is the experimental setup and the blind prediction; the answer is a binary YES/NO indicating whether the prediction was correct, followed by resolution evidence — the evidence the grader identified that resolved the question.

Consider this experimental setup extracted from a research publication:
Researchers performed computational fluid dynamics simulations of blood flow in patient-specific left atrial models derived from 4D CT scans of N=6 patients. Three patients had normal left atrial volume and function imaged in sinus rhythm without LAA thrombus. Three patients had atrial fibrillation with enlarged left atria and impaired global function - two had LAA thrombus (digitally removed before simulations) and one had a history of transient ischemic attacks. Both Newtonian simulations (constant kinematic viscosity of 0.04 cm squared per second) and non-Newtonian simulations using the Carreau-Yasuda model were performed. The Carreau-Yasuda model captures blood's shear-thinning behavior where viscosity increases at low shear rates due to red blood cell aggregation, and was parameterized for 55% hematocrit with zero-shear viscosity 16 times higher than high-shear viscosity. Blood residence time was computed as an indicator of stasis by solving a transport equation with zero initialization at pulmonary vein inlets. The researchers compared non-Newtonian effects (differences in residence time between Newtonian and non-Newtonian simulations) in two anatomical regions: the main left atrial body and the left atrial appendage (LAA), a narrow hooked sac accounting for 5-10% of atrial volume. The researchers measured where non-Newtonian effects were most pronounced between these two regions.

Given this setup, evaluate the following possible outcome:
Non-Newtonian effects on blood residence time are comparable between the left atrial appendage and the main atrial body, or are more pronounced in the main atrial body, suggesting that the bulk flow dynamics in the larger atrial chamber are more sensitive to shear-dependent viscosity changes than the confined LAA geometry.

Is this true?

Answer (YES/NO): NO